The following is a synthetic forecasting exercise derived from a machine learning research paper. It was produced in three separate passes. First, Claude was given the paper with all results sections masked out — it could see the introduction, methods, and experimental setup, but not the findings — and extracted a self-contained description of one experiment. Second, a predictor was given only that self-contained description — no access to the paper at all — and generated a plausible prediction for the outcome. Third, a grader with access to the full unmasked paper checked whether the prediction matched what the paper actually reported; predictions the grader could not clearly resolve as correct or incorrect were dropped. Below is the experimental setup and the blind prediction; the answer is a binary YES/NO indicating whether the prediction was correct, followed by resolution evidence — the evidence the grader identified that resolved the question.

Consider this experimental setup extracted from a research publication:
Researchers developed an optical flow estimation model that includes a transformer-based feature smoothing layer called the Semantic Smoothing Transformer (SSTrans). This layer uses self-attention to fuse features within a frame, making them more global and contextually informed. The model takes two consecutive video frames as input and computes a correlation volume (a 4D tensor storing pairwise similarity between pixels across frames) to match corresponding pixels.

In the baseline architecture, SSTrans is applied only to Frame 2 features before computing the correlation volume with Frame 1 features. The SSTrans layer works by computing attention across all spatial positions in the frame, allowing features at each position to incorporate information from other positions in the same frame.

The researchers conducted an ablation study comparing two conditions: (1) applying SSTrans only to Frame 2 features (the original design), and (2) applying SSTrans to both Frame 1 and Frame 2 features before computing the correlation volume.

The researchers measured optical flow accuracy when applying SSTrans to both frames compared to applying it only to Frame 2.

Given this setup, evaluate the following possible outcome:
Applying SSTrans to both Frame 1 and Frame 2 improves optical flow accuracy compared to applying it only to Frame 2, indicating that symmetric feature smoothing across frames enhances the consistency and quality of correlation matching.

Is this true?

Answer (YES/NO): NO